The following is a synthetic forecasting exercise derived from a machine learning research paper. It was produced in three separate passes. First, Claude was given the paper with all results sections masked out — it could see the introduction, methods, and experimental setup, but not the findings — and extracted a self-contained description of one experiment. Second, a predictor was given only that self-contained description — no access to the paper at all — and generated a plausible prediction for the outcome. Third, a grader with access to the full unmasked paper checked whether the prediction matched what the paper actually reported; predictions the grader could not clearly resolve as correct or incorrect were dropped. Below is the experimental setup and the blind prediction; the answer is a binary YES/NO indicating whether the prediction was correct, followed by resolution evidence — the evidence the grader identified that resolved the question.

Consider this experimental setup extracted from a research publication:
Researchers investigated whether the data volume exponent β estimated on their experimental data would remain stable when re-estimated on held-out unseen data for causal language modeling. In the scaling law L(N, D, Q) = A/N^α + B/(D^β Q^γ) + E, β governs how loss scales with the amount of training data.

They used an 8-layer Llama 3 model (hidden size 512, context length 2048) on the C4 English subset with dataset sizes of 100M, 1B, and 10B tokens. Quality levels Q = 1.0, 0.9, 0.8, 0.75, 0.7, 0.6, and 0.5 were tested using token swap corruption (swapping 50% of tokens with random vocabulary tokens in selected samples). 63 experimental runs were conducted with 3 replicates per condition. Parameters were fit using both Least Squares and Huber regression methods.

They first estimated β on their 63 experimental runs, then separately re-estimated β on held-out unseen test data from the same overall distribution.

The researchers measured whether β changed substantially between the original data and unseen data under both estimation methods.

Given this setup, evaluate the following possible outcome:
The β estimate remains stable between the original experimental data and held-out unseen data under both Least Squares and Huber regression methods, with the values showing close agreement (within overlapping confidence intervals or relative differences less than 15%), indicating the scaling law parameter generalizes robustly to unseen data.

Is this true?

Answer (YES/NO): YES